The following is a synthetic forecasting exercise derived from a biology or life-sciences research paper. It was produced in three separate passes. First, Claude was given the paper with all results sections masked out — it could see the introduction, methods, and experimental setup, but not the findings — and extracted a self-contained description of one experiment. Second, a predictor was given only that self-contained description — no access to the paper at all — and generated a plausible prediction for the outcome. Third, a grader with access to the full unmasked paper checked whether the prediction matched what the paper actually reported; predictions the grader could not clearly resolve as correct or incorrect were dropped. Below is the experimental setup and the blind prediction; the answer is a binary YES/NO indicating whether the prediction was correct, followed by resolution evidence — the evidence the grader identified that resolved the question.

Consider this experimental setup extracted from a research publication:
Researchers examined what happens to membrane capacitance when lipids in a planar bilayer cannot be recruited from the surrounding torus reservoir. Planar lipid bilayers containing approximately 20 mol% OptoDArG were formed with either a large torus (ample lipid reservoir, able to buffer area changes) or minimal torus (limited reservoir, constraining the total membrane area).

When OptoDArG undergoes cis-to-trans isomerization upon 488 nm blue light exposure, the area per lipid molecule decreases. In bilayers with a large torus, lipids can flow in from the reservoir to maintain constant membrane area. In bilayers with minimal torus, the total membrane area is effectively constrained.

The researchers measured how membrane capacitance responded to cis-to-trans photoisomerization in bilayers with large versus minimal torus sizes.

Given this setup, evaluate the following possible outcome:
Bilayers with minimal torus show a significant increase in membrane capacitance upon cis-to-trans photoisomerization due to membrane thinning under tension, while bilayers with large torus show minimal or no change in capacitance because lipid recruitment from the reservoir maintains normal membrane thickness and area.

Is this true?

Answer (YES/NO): NO